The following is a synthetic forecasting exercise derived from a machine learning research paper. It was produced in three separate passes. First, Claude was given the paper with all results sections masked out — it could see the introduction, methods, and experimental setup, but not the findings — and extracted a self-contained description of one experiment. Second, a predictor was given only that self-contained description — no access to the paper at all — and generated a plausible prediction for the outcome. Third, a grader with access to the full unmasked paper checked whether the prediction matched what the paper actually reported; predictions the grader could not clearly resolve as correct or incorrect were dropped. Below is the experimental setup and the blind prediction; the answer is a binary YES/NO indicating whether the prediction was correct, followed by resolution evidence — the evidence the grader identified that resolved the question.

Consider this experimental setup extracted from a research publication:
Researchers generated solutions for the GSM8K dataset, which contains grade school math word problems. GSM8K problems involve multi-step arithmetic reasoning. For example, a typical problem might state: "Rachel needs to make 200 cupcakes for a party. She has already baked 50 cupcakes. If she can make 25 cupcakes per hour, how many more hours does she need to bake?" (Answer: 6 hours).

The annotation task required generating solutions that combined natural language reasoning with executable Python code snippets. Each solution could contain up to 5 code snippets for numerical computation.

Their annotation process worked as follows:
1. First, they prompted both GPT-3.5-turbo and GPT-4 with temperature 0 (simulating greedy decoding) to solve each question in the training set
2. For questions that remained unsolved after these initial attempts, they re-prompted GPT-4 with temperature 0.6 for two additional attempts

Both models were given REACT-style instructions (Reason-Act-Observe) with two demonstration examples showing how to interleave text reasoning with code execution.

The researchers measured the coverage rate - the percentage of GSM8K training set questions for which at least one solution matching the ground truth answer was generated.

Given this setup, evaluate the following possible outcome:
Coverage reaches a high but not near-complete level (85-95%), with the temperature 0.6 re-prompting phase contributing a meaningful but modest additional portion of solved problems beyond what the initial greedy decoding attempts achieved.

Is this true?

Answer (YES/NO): NO